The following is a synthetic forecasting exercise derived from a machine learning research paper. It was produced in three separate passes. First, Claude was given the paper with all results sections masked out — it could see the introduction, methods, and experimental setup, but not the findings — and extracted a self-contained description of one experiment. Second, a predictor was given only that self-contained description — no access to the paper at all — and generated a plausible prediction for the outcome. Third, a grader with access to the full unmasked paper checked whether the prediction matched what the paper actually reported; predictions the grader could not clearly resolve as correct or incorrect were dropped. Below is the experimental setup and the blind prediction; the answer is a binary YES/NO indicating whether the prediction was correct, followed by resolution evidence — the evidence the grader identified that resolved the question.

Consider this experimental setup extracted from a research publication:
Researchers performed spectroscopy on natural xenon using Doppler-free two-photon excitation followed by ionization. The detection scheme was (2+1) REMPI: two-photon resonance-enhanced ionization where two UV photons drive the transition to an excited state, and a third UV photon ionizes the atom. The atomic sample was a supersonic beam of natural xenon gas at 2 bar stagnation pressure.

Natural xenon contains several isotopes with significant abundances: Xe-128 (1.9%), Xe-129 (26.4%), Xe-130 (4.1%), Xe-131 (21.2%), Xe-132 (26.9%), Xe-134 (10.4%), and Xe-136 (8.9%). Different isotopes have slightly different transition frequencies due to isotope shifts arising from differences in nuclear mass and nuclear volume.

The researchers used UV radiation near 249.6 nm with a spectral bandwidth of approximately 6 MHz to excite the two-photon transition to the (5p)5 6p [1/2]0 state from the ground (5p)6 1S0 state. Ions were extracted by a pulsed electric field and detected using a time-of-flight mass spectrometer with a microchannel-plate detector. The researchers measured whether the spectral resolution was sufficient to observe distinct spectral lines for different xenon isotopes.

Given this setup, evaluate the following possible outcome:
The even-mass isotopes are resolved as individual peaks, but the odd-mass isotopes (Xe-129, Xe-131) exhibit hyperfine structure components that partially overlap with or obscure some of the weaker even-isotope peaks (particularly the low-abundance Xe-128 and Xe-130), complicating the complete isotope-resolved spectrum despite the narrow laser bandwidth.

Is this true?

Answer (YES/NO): NO